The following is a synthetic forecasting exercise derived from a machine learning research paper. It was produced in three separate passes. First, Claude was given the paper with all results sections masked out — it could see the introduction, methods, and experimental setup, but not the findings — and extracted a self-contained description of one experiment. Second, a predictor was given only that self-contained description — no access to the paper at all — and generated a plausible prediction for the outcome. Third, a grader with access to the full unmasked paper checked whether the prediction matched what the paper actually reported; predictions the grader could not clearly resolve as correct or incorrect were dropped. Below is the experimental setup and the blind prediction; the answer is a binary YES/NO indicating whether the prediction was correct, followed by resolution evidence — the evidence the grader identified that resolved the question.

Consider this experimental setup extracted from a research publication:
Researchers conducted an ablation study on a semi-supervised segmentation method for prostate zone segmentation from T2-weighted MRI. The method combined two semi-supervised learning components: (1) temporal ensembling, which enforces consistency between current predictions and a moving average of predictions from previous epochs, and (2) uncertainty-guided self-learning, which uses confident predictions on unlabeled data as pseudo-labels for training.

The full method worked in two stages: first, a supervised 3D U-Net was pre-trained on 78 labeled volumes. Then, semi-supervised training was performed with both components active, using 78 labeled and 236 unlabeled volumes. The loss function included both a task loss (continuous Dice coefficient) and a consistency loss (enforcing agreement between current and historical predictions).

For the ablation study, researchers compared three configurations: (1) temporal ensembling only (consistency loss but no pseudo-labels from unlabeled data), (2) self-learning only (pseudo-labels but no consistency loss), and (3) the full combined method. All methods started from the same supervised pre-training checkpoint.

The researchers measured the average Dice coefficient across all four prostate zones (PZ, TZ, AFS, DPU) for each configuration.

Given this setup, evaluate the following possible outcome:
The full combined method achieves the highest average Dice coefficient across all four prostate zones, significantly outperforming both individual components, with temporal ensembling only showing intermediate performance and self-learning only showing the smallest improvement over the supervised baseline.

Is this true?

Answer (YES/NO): NO